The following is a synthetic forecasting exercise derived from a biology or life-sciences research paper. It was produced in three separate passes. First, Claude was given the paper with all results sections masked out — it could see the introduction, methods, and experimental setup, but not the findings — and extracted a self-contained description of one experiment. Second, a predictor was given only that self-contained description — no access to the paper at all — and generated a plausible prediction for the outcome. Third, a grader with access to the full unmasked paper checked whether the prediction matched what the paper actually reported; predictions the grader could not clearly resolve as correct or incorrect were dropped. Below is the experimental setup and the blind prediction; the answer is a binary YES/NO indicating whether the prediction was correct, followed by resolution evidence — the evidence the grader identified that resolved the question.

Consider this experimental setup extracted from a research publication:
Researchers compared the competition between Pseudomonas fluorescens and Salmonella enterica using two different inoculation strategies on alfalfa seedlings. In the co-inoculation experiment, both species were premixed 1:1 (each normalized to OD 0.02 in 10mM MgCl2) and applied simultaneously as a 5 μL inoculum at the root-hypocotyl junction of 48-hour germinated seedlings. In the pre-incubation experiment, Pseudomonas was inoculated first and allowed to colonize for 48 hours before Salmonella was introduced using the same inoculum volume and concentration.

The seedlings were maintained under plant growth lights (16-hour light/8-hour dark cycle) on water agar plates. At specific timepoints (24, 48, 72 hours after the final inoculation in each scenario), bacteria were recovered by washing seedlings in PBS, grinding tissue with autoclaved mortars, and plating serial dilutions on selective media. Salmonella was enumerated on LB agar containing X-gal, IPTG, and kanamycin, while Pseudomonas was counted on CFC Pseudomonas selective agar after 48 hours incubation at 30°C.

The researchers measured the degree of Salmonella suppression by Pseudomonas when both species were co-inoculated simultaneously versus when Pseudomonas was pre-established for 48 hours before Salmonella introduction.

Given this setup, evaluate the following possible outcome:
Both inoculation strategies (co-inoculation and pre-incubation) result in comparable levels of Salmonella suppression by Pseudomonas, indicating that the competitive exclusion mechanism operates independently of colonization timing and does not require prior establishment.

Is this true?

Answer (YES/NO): YES